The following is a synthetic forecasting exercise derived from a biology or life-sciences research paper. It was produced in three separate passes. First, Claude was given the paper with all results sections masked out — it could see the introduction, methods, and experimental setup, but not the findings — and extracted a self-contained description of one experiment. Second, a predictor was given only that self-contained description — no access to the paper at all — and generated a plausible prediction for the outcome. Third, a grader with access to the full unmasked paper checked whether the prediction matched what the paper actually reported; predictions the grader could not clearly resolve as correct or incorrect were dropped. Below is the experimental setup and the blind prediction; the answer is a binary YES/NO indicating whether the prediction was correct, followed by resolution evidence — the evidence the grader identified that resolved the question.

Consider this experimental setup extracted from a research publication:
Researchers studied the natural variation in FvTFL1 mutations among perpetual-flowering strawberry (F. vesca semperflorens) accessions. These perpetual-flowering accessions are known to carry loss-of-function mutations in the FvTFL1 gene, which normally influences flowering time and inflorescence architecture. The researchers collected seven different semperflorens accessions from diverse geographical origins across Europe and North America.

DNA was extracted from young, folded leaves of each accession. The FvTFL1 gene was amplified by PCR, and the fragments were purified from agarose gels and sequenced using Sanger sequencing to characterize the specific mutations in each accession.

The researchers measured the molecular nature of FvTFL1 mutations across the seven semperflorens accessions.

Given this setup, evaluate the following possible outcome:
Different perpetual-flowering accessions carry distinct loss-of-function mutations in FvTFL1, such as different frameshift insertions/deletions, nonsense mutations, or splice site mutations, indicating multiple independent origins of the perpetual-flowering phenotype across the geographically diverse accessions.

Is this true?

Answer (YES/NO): NO